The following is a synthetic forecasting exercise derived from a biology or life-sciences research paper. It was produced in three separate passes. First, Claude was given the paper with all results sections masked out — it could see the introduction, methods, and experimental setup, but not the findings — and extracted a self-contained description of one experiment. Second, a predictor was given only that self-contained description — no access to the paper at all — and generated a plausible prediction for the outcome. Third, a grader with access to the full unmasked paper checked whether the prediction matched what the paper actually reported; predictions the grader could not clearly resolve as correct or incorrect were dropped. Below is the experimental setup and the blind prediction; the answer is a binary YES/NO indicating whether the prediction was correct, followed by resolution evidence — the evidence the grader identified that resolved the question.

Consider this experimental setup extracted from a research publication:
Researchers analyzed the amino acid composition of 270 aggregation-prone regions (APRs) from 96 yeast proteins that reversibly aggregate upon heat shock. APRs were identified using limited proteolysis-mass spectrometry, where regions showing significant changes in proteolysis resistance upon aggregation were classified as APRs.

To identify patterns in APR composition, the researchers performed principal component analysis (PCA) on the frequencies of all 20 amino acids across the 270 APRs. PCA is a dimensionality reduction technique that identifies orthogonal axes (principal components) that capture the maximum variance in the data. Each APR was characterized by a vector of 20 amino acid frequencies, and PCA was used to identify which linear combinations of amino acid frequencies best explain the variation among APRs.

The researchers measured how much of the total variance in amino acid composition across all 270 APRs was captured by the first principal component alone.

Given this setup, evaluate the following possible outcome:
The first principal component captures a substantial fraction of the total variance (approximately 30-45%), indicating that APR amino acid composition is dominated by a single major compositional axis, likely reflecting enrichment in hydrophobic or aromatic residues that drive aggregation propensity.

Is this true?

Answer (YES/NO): NO